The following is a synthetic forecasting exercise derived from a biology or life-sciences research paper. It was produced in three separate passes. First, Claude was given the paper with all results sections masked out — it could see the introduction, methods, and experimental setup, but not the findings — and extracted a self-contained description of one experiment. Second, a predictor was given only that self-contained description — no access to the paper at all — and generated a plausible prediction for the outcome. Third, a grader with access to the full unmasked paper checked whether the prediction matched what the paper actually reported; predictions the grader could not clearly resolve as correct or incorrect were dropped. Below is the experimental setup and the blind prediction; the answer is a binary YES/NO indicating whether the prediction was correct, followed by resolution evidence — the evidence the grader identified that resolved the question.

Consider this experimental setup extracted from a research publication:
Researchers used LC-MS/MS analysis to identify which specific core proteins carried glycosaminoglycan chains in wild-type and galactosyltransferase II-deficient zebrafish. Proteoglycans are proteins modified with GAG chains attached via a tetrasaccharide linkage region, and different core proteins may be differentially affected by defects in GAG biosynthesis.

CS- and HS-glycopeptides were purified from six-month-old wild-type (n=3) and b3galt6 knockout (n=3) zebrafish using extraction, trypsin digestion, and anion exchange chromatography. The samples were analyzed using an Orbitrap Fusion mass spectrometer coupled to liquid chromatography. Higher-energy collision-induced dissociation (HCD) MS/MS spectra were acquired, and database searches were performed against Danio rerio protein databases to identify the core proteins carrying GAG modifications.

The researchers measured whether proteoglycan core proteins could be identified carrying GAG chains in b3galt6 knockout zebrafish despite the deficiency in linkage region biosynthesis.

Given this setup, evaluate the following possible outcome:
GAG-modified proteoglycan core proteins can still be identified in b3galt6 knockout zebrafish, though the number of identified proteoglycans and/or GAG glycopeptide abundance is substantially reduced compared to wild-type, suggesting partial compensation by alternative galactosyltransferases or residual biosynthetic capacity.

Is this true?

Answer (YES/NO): NO